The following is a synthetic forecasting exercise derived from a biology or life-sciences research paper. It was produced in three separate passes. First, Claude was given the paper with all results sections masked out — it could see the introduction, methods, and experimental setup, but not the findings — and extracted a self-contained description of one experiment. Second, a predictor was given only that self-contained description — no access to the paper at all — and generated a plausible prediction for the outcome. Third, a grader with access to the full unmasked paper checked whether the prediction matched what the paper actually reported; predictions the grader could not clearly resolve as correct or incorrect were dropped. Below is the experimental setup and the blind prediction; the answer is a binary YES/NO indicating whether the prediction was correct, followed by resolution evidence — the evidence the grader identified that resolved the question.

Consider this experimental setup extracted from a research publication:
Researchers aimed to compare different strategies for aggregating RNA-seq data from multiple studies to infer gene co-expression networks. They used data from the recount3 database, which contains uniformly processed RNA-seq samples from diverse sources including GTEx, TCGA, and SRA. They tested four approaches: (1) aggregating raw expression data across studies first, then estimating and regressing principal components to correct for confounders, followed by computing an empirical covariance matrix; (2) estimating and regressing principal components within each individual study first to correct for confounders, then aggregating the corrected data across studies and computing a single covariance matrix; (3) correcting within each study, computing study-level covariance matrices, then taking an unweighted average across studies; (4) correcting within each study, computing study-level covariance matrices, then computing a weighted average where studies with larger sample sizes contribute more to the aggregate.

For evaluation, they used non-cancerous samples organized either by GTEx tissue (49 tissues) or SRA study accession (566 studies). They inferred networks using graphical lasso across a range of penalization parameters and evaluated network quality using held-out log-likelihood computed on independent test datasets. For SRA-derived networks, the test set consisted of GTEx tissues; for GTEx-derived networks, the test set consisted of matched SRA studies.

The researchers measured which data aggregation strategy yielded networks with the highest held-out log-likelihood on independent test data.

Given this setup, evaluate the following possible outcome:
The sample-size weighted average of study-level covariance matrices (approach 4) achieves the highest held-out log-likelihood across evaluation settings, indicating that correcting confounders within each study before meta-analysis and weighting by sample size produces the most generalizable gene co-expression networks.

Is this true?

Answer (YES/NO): NO